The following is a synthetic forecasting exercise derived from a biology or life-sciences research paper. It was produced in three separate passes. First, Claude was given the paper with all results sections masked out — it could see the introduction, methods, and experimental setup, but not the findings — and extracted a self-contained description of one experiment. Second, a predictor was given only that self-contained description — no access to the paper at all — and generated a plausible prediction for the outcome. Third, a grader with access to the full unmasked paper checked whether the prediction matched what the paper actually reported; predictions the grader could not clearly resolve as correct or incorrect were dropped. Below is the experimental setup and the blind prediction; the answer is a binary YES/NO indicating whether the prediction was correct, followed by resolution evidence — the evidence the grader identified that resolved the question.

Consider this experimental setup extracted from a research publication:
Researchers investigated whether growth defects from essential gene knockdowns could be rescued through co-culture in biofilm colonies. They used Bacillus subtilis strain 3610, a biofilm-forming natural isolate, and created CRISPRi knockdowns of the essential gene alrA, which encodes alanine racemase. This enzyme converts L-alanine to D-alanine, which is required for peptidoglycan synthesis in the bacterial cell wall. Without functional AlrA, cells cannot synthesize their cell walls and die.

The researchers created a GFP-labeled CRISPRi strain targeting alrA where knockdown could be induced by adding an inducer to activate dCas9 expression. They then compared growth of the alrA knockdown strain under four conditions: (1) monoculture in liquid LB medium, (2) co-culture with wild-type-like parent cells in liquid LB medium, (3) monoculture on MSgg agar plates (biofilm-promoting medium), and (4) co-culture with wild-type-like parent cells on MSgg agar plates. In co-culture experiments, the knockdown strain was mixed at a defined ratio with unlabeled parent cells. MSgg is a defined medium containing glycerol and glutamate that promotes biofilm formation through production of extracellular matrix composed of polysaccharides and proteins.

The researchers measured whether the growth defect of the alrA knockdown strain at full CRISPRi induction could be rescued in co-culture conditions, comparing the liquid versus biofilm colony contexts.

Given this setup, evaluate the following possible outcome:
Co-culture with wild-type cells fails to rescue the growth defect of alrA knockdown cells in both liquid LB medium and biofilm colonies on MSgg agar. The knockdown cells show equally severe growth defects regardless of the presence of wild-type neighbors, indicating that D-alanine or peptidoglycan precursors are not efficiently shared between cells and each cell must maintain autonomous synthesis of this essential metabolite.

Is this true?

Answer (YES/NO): NO